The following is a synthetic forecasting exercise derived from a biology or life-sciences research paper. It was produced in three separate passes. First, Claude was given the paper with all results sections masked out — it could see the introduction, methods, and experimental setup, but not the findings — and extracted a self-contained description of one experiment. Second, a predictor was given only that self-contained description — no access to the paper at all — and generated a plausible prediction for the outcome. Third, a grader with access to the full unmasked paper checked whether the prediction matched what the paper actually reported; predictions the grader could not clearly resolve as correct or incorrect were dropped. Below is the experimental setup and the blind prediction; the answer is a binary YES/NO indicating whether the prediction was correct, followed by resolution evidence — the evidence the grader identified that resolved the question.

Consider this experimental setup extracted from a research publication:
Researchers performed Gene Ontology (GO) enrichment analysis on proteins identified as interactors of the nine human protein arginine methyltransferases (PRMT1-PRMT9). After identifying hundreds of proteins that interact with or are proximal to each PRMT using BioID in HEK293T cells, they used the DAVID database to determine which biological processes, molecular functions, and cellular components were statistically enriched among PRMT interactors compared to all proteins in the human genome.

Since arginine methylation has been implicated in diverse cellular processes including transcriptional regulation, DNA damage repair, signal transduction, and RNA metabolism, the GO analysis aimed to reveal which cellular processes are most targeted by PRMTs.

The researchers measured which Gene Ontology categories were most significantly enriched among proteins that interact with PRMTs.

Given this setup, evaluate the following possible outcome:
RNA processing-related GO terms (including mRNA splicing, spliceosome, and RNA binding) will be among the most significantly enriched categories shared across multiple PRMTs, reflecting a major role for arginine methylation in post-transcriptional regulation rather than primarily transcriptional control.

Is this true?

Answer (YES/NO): YES